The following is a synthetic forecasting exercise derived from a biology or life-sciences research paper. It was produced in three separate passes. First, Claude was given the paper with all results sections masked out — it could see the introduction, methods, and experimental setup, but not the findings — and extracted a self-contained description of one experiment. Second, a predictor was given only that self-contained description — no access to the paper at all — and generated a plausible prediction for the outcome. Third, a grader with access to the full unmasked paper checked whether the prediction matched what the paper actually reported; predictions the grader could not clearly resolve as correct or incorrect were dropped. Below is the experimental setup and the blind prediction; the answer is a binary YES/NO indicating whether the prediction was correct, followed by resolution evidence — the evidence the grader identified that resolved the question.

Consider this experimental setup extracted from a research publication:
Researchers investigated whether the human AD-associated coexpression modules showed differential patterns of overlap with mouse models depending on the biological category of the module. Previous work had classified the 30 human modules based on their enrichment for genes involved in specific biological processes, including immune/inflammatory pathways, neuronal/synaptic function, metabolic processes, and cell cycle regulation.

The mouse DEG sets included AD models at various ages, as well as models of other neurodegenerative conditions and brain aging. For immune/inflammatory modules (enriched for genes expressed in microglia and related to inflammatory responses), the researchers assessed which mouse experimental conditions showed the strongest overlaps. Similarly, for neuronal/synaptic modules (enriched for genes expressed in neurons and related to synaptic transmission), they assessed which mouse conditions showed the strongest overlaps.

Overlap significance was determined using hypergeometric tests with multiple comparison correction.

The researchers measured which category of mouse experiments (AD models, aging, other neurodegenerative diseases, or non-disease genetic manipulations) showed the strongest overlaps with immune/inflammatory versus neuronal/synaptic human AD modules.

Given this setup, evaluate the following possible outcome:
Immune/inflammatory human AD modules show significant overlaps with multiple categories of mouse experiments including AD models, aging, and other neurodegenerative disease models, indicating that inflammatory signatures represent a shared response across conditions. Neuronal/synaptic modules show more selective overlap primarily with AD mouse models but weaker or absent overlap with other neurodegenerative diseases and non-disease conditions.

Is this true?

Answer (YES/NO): NO